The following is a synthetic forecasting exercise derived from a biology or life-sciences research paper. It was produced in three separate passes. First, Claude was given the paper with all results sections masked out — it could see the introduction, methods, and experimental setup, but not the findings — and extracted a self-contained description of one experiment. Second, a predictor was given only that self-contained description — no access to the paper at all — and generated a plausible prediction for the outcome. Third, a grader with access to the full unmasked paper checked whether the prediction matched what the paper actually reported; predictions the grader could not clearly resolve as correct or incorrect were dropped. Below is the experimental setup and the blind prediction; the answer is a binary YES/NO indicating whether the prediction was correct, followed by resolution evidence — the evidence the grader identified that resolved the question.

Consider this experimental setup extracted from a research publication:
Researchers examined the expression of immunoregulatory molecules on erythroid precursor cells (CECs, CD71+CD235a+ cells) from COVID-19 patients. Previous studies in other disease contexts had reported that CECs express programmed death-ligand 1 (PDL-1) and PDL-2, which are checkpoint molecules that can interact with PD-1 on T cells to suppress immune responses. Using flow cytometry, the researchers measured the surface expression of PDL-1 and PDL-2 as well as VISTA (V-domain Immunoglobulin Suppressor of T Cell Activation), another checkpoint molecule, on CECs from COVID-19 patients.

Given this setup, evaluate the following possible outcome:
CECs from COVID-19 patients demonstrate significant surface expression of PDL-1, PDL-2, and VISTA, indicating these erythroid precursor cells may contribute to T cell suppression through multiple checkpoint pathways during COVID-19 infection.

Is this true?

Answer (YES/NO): NO